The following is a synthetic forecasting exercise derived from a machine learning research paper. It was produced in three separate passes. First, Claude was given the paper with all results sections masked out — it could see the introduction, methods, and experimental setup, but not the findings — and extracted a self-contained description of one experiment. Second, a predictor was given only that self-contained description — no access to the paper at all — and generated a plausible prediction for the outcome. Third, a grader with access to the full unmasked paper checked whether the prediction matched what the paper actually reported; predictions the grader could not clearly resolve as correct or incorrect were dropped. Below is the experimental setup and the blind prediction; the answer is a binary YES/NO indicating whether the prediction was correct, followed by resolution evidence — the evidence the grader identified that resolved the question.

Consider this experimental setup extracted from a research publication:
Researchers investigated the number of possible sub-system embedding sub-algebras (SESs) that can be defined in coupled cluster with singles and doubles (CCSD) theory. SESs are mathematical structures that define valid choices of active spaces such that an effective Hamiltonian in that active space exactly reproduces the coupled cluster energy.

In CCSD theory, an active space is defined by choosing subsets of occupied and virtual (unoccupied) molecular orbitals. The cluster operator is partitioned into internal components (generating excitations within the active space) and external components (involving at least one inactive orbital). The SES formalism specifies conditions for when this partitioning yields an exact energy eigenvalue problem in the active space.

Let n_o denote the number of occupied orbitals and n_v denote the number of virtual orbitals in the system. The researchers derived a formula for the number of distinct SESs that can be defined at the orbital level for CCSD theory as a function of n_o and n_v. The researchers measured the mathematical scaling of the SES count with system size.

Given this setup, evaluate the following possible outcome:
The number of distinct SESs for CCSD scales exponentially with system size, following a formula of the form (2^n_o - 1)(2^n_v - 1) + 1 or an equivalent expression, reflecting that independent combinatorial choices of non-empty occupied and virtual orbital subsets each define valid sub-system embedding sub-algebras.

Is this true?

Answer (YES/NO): NO